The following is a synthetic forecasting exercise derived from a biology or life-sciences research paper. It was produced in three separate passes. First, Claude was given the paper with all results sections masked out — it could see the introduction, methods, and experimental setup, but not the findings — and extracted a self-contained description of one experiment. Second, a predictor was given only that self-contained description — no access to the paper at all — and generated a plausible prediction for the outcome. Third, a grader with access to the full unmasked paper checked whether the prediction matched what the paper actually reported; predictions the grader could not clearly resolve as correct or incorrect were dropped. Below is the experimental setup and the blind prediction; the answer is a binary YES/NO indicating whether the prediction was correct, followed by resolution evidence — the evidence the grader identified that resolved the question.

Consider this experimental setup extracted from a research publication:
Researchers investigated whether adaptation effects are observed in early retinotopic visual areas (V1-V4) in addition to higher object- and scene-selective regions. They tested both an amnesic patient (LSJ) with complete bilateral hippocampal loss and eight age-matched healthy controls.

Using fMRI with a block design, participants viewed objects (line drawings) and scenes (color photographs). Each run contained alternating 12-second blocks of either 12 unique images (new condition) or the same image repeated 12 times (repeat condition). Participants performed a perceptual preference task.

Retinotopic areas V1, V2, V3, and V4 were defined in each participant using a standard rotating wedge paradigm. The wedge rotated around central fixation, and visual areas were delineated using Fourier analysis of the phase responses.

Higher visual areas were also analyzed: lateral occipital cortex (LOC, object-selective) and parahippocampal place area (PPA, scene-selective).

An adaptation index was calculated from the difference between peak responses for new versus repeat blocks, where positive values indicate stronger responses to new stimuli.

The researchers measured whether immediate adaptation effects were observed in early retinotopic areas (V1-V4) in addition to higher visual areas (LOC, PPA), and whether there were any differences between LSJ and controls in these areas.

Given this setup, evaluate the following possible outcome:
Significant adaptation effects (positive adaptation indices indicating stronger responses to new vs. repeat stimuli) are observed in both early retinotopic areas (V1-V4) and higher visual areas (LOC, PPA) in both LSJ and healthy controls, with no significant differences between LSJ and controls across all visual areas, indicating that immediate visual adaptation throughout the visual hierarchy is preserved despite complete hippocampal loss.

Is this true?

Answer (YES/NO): NO